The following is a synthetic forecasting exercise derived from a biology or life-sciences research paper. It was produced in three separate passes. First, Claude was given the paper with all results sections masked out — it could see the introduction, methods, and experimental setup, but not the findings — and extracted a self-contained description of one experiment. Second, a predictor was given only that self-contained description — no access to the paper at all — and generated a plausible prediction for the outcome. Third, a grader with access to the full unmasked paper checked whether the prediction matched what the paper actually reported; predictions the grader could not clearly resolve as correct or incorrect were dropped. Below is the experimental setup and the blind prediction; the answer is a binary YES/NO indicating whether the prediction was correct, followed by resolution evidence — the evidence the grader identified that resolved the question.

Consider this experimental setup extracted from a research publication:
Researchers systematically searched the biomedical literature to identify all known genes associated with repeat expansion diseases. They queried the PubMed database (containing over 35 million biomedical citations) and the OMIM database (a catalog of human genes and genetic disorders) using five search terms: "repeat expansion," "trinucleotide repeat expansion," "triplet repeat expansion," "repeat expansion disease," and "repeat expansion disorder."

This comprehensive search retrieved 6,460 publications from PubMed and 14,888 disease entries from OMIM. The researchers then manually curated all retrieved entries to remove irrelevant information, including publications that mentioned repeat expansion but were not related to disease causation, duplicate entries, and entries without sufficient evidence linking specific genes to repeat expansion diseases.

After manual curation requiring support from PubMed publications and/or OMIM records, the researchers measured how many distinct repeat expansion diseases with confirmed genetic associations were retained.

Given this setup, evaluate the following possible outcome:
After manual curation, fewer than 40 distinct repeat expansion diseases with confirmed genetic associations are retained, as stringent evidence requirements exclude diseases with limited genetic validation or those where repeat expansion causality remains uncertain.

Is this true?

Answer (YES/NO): NO